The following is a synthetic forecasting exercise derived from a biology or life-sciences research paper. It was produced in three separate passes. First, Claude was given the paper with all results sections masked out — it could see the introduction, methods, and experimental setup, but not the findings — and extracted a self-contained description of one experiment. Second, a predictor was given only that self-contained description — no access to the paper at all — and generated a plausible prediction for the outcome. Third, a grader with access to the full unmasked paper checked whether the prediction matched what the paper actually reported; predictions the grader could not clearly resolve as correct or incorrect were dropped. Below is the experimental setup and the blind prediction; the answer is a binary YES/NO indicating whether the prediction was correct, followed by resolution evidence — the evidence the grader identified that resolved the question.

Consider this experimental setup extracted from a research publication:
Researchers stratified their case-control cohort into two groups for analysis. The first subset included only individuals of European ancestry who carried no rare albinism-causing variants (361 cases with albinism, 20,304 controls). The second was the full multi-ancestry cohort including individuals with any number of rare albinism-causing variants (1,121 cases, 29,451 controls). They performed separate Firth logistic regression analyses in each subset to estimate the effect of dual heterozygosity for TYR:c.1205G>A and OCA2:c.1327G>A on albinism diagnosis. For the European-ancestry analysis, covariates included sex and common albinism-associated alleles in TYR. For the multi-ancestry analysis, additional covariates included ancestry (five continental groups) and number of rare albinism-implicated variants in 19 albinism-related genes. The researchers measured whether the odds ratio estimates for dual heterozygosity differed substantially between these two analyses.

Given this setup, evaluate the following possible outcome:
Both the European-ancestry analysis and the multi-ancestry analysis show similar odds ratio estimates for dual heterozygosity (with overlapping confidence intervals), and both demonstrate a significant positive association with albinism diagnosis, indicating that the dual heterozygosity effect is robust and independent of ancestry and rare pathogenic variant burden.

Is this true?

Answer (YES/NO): YES